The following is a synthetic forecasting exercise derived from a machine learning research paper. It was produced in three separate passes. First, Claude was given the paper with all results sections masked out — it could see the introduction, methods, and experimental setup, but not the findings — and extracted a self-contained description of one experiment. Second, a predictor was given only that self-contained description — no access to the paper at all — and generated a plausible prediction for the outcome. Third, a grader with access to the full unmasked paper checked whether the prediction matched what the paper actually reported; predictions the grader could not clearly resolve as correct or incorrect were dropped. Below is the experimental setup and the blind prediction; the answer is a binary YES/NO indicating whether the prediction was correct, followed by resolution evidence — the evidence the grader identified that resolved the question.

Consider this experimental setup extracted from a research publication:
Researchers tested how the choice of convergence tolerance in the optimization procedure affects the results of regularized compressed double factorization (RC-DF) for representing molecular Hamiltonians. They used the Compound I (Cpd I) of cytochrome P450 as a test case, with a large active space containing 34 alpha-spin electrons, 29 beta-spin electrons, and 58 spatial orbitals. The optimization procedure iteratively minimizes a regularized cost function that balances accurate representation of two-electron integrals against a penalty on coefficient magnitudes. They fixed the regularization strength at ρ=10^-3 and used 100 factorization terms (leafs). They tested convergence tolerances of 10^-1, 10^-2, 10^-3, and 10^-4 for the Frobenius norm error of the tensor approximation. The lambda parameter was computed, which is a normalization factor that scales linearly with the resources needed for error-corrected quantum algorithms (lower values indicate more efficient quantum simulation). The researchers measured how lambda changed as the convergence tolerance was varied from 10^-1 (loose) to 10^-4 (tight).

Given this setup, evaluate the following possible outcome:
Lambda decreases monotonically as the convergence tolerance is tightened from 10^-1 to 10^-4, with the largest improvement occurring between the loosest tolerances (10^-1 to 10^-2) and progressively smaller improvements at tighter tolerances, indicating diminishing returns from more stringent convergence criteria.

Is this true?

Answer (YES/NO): NO